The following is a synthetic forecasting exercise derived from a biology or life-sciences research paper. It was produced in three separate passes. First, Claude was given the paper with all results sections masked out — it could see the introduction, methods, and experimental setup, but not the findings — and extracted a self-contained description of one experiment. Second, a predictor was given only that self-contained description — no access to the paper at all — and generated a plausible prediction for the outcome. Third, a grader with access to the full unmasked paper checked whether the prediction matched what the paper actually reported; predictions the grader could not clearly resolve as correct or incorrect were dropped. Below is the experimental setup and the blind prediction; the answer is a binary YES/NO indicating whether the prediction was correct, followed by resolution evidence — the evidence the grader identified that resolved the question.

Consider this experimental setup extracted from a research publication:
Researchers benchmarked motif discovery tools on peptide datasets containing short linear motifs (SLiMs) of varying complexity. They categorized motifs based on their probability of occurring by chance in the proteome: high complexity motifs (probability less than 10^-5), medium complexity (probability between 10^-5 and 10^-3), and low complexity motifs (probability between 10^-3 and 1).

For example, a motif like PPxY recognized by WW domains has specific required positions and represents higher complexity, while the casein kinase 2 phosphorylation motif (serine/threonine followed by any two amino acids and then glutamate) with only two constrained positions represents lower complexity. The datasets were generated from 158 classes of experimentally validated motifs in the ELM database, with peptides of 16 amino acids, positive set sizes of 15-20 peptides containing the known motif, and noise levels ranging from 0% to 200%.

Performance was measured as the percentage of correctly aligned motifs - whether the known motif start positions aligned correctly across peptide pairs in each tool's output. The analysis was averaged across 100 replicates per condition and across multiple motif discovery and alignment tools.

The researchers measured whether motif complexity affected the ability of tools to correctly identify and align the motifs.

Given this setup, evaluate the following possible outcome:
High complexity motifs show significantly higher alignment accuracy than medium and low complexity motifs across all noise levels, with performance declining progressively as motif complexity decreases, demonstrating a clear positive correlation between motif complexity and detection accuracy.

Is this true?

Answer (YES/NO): NO